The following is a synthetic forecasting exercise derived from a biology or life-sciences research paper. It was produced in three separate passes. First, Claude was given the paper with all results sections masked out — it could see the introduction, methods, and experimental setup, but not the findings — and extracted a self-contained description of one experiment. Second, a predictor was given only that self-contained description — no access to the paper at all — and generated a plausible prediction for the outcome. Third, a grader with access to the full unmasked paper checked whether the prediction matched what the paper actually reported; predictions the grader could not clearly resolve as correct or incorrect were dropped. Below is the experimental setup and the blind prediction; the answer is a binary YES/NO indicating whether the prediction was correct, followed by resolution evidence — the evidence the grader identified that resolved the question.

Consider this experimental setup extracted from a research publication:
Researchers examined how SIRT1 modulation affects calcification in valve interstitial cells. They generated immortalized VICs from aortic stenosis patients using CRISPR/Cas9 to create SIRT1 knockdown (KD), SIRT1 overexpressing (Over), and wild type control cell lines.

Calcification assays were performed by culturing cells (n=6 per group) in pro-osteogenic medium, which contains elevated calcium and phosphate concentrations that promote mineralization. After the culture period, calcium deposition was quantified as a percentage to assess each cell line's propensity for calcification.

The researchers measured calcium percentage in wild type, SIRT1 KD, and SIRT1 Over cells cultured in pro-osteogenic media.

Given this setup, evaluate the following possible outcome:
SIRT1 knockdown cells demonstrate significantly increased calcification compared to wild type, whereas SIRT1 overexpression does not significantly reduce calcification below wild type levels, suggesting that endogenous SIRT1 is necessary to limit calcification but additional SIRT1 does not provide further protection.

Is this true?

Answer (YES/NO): NO